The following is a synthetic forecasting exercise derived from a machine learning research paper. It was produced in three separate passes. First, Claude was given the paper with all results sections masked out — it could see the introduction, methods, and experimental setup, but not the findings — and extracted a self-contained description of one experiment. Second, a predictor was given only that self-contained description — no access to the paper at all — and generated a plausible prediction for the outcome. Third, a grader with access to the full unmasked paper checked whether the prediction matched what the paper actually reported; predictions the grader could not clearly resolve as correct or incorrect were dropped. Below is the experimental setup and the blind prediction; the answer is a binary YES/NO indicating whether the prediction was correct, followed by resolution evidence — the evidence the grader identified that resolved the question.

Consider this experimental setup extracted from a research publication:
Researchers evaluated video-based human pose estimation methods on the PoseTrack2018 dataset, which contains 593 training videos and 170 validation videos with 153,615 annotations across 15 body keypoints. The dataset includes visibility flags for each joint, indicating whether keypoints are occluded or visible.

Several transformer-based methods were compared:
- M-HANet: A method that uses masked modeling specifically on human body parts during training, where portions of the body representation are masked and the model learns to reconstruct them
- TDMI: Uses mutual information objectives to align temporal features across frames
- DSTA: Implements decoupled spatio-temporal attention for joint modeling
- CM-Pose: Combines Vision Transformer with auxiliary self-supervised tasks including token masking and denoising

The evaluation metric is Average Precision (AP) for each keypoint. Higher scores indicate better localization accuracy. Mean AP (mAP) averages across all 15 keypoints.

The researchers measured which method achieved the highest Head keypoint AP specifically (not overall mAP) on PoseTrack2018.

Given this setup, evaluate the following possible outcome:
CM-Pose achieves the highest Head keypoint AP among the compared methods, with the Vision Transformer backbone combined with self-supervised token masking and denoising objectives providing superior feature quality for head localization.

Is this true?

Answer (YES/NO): NO